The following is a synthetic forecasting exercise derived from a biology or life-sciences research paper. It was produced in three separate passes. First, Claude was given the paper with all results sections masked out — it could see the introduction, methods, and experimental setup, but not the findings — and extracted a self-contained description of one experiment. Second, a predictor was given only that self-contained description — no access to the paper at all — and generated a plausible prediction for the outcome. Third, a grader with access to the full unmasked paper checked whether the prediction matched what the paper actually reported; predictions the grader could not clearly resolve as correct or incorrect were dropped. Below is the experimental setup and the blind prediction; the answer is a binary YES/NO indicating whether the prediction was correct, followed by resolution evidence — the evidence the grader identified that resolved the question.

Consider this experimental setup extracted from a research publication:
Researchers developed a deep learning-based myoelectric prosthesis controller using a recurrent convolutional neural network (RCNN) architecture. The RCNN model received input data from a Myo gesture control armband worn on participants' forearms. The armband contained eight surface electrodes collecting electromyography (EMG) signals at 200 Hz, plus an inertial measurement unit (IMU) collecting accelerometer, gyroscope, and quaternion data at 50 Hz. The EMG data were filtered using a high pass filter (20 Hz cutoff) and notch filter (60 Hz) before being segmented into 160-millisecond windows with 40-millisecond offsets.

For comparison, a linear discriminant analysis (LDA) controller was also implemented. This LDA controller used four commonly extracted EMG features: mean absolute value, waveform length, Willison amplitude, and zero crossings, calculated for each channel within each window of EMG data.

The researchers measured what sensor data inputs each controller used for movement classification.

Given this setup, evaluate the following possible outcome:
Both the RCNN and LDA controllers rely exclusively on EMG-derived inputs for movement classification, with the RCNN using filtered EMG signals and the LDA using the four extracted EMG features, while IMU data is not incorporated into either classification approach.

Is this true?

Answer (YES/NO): NO